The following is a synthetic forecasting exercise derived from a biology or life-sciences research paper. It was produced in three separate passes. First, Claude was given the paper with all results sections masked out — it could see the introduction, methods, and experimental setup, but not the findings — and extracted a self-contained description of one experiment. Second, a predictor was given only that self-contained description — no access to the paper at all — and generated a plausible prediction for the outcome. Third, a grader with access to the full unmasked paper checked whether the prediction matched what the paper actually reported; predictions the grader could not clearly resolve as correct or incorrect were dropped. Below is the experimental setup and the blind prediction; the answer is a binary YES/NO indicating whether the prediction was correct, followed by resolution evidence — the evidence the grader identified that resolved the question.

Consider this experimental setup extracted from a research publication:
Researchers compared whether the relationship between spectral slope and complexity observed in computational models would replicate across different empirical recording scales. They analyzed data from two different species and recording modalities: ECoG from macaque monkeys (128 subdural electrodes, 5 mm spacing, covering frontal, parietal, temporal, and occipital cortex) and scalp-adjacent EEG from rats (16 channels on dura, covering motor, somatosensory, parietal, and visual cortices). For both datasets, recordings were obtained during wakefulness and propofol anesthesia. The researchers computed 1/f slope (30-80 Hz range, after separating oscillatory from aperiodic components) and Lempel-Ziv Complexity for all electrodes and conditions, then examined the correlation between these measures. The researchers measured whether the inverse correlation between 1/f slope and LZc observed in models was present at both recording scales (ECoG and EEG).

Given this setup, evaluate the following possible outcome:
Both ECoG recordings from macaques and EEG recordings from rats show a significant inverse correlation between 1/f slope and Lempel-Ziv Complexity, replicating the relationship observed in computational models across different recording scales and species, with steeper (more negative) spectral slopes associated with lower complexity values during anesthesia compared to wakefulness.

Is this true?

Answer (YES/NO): NO